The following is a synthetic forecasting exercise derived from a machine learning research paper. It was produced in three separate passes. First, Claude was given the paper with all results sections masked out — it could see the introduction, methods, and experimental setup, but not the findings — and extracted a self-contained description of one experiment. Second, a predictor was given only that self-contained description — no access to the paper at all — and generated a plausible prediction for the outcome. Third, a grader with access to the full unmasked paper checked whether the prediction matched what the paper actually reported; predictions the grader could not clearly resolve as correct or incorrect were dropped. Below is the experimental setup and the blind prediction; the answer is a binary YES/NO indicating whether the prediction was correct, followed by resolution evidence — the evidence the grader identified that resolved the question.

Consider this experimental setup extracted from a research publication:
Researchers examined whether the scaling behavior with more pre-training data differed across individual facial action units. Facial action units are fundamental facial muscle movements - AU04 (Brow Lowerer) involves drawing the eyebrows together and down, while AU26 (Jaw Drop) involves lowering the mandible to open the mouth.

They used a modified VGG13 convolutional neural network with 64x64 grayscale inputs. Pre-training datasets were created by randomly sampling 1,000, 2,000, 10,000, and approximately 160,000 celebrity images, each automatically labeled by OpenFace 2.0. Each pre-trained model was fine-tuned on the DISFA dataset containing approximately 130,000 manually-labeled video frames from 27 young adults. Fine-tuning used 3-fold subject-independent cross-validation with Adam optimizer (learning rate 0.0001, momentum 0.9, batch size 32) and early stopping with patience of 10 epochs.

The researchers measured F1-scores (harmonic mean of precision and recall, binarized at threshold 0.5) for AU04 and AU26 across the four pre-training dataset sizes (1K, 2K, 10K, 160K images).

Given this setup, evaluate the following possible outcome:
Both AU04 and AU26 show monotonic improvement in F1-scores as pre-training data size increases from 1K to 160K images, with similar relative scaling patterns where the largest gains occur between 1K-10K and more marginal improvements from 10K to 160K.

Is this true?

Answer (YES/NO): NO